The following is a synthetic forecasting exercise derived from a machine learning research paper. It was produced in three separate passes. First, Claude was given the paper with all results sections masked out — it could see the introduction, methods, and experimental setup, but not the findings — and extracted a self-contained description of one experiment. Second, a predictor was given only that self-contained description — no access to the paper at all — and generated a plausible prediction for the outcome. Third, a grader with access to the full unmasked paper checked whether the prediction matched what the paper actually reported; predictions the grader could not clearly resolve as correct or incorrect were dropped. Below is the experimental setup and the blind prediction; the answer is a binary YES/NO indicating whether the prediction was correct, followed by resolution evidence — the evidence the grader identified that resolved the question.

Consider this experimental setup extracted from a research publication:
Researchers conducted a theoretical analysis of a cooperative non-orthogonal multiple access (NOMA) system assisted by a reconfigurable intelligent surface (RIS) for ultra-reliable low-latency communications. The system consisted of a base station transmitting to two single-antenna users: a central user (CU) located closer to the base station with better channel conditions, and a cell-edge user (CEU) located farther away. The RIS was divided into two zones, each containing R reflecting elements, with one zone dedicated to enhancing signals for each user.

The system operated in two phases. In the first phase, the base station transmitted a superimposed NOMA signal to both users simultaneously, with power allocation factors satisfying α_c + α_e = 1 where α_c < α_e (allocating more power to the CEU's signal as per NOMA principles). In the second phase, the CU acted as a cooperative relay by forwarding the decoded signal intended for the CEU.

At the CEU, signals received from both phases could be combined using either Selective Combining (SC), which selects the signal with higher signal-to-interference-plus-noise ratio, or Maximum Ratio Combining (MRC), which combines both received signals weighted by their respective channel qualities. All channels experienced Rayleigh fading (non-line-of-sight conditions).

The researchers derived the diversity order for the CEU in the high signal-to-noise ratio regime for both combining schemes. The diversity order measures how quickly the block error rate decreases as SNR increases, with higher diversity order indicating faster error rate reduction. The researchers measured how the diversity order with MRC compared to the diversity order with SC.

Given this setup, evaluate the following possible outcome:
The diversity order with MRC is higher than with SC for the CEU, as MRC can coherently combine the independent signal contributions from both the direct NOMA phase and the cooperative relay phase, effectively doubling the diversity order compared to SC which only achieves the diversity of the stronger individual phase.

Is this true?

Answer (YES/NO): NO